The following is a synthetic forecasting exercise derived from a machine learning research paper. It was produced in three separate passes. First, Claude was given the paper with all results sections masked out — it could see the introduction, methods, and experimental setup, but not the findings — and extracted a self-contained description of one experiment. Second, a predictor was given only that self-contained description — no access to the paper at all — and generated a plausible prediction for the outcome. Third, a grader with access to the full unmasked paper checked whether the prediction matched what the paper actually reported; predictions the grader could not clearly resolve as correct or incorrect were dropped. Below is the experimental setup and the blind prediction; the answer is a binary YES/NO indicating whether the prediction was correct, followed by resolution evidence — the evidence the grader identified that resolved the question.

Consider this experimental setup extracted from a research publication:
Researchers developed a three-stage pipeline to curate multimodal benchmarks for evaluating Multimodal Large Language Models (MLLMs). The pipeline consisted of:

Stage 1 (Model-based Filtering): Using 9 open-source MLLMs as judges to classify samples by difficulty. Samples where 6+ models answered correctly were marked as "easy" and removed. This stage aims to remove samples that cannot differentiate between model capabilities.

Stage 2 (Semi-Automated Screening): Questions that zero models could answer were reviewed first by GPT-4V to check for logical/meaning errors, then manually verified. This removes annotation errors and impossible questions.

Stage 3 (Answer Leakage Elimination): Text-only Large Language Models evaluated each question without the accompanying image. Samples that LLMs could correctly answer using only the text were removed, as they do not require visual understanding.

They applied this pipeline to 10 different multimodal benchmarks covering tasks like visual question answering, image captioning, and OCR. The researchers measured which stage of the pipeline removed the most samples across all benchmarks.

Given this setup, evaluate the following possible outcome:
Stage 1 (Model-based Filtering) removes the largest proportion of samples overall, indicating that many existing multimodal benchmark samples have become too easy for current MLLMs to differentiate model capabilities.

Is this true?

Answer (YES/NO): YES